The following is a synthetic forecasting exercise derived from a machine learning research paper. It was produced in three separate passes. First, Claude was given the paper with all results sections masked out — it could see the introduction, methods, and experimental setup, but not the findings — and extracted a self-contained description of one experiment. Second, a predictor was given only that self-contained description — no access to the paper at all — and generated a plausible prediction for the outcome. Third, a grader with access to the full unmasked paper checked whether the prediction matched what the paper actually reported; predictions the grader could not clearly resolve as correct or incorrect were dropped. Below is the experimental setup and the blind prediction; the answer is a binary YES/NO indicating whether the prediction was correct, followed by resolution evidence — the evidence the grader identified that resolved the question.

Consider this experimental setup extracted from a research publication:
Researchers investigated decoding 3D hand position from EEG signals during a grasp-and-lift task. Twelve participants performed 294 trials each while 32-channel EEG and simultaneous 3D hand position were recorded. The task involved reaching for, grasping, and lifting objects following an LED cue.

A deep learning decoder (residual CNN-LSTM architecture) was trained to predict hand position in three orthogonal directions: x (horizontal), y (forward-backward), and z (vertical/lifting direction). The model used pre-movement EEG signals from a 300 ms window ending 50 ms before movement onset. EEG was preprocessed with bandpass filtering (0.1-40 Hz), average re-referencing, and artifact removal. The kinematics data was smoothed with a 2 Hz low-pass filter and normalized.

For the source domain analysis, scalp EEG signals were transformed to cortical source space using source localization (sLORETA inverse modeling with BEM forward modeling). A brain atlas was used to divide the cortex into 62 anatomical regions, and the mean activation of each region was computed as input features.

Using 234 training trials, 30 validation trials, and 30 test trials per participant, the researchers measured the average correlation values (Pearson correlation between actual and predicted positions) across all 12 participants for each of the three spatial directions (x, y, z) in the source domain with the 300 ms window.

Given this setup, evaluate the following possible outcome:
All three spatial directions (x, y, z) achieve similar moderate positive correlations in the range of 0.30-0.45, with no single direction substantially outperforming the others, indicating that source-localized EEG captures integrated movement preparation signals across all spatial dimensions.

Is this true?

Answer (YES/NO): NO